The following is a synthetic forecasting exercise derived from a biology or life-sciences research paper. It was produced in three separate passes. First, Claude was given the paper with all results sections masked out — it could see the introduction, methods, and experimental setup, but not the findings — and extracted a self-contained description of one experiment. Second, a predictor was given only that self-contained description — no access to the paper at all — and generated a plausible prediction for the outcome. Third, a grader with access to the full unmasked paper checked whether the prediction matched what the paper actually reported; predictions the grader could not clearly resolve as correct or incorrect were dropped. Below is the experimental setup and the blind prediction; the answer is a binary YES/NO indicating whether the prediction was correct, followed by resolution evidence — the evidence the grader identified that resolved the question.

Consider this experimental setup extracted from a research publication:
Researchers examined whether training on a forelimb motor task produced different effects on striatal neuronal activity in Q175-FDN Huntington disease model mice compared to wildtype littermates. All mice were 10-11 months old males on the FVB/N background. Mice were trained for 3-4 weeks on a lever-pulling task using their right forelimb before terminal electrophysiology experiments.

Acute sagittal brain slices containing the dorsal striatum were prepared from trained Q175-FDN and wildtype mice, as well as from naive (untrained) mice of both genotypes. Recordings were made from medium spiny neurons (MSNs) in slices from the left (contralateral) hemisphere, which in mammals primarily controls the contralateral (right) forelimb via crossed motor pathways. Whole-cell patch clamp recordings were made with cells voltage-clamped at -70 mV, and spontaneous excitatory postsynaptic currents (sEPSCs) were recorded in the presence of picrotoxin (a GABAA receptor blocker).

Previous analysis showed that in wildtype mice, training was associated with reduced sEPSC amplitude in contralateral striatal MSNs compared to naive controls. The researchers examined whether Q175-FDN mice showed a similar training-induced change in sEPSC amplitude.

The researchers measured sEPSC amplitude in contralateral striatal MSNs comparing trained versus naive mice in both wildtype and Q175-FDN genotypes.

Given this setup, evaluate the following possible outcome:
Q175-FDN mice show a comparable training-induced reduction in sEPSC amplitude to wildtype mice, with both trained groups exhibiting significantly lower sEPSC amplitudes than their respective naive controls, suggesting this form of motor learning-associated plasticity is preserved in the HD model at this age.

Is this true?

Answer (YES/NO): NO